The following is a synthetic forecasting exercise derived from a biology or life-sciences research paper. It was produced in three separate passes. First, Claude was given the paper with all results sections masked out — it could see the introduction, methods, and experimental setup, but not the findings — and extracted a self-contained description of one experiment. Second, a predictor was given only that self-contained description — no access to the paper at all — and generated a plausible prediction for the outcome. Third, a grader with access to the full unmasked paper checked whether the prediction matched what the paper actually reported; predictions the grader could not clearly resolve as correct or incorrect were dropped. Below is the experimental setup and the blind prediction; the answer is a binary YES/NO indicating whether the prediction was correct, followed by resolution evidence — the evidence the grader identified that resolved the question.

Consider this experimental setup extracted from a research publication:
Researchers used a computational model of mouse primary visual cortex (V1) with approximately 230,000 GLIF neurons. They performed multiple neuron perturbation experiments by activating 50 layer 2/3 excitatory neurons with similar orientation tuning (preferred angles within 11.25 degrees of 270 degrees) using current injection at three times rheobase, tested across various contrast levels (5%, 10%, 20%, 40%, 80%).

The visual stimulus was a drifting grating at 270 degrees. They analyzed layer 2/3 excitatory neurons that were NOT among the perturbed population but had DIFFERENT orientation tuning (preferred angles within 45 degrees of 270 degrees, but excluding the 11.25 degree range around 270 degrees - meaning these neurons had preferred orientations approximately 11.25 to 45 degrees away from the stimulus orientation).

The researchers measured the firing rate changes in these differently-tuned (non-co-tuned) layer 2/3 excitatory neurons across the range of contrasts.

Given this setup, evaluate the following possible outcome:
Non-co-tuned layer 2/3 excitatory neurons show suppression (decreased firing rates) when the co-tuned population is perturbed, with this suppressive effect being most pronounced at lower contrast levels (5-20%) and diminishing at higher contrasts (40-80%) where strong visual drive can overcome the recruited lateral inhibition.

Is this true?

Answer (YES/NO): NO